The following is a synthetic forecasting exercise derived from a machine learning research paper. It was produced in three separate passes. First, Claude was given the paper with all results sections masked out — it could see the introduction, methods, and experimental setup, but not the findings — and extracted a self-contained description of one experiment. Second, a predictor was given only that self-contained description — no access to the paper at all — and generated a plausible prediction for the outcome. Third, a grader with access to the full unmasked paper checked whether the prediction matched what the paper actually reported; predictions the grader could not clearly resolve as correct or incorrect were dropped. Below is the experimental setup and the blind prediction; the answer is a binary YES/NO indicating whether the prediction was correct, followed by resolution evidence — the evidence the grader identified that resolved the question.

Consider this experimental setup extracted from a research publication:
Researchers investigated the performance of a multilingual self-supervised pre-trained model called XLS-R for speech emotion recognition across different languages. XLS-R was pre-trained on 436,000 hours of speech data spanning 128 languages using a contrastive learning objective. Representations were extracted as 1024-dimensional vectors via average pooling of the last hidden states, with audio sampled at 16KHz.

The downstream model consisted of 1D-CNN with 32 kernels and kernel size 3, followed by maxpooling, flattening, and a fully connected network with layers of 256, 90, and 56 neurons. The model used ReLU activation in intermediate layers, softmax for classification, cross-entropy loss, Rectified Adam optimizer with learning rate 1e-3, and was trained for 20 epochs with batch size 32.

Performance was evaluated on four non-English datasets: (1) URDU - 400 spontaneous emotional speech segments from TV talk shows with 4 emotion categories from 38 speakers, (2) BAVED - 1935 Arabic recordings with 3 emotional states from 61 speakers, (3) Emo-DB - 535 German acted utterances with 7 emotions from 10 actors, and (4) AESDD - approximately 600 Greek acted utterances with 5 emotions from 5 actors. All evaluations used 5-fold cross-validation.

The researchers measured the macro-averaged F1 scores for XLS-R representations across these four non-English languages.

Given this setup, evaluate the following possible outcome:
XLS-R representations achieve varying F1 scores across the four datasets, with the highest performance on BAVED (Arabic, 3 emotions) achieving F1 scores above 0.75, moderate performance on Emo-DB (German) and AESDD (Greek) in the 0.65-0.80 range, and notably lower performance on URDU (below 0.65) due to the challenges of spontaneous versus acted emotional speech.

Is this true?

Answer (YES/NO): NO